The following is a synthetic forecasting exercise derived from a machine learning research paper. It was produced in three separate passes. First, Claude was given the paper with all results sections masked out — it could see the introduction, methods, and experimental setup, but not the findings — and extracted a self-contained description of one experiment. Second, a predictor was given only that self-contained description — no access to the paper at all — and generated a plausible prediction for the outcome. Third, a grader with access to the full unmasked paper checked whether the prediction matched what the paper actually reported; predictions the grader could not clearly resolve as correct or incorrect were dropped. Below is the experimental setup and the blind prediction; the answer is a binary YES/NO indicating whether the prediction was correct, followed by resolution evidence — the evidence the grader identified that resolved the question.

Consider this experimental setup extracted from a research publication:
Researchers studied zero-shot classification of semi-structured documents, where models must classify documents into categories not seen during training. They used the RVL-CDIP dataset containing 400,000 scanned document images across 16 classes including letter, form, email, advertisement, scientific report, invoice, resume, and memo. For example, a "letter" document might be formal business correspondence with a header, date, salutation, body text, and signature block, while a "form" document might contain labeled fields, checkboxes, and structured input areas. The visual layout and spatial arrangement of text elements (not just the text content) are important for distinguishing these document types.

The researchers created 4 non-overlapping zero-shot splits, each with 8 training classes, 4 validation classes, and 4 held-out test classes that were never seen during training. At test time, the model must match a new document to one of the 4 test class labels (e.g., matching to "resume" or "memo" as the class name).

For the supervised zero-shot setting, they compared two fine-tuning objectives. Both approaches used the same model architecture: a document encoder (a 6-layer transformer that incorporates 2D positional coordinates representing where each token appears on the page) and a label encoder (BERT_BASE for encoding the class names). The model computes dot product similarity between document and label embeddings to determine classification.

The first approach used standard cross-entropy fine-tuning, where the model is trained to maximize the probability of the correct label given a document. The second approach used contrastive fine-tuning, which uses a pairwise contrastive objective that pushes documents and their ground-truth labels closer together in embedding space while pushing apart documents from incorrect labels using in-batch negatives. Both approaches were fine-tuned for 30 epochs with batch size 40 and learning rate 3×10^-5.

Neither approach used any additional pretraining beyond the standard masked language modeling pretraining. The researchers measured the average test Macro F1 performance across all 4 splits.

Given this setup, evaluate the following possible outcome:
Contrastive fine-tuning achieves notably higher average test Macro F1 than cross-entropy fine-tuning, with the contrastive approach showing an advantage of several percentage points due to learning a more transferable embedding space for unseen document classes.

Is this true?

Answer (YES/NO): NO